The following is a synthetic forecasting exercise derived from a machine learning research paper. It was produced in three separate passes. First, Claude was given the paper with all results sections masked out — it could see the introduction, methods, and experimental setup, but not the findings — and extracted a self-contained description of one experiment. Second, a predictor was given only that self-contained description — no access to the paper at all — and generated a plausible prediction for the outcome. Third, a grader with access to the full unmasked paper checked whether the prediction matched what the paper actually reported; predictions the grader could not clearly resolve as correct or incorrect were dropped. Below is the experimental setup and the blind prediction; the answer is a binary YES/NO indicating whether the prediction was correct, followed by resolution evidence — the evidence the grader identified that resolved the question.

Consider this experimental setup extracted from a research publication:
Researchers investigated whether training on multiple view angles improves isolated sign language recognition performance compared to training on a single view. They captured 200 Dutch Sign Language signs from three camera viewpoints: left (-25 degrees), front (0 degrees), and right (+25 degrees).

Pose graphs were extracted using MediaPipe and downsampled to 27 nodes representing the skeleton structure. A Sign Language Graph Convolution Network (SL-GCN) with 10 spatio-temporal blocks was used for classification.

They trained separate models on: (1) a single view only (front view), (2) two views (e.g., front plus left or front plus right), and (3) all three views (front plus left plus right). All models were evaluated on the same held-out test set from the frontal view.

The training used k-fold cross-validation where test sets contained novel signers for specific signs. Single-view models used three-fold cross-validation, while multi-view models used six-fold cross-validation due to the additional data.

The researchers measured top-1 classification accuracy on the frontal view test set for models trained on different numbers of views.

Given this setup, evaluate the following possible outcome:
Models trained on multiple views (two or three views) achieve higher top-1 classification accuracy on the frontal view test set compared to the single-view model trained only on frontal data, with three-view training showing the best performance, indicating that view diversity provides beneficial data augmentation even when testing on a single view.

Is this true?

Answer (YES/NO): YES